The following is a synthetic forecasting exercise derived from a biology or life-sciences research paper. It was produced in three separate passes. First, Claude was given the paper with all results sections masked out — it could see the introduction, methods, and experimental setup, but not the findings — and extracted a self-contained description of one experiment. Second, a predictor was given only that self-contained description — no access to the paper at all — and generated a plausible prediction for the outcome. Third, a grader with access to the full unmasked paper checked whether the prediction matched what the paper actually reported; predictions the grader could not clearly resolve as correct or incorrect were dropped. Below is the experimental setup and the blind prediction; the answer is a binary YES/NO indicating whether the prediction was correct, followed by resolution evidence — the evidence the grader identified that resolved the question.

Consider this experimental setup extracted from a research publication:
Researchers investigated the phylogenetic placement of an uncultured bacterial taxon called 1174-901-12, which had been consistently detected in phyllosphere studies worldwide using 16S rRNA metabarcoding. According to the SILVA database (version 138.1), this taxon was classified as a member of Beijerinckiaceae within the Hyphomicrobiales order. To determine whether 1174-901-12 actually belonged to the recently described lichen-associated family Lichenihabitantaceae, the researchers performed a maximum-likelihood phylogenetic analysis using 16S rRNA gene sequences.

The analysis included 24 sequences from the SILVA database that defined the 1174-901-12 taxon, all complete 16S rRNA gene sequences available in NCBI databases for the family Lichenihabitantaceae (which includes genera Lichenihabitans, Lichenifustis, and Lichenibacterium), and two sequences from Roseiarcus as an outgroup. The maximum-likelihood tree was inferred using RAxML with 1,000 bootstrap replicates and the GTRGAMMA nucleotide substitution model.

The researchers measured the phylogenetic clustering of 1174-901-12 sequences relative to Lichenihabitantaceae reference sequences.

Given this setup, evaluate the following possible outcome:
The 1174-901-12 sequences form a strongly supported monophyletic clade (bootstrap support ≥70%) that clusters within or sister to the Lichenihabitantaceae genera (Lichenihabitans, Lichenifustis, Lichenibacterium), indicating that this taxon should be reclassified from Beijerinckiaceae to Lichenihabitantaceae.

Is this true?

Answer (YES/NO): YES